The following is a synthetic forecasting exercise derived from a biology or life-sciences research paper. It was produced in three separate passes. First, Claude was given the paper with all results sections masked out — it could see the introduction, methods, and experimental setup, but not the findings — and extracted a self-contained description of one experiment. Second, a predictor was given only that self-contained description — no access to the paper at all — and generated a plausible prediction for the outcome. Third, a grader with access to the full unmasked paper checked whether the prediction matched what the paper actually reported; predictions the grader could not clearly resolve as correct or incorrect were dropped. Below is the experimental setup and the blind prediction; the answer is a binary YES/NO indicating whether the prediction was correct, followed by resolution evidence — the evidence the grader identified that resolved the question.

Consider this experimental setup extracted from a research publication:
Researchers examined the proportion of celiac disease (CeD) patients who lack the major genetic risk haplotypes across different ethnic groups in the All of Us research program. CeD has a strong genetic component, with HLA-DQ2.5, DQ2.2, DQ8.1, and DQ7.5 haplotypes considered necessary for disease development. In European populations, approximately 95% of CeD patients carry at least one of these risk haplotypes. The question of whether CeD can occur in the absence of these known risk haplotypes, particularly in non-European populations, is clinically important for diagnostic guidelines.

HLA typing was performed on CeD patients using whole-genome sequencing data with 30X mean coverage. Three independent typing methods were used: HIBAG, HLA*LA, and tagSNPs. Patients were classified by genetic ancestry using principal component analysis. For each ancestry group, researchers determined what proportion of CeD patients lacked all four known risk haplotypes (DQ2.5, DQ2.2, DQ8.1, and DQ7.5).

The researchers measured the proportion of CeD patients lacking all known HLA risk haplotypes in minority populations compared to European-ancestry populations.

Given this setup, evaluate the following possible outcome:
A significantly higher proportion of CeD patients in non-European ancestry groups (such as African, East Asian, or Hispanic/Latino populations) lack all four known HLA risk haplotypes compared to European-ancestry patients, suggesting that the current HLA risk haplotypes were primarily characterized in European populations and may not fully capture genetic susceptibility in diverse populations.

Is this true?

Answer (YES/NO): YES